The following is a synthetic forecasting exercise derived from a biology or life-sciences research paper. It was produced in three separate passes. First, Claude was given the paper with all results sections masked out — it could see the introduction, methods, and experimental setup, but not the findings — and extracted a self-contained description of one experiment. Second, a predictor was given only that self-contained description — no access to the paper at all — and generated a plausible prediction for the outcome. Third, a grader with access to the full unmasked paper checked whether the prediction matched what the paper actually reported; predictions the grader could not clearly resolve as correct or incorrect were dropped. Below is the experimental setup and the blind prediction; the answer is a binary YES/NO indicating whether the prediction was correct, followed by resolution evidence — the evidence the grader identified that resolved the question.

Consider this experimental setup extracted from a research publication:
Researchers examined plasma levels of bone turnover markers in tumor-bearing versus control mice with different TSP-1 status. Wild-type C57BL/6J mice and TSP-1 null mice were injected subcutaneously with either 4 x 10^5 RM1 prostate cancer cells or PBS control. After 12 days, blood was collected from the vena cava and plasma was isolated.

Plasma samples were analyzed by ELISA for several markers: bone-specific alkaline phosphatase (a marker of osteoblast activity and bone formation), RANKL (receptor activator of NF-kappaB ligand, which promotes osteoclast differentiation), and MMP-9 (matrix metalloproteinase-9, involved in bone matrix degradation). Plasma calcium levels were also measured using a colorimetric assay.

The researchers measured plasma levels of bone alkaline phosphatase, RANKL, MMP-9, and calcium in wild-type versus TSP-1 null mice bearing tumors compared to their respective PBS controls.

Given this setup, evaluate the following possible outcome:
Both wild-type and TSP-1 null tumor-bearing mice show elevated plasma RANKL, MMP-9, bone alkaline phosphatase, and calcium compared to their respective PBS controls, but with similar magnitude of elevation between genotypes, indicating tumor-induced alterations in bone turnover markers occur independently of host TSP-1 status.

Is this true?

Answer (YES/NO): NO